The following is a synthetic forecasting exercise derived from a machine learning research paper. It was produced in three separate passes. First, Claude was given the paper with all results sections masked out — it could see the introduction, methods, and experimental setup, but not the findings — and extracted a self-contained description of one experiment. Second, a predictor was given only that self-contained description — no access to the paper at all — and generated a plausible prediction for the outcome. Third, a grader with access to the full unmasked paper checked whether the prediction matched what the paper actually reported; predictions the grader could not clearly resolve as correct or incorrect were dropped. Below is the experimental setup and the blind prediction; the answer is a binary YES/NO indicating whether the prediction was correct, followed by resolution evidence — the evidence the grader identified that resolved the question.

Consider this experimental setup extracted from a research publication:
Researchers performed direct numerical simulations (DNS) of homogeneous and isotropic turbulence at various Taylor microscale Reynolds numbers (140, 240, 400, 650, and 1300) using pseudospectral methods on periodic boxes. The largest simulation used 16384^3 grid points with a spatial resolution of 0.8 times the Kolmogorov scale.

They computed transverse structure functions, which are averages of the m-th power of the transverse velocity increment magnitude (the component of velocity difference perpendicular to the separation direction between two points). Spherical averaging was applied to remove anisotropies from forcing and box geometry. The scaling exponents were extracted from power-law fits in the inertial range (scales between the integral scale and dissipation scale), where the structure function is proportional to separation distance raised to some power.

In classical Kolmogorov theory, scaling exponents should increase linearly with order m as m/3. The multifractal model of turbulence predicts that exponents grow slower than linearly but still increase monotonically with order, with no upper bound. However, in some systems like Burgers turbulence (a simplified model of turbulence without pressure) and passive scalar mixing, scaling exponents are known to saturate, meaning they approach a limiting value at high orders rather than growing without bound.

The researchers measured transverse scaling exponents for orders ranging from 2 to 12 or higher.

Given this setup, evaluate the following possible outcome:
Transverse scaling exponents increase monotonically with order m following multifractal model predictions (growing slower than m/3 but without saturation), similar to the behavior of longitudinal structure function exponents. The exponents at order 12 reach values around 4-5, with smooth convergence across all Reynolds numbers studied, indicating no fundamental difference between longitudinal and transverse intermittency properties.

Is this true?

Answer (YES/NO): NO